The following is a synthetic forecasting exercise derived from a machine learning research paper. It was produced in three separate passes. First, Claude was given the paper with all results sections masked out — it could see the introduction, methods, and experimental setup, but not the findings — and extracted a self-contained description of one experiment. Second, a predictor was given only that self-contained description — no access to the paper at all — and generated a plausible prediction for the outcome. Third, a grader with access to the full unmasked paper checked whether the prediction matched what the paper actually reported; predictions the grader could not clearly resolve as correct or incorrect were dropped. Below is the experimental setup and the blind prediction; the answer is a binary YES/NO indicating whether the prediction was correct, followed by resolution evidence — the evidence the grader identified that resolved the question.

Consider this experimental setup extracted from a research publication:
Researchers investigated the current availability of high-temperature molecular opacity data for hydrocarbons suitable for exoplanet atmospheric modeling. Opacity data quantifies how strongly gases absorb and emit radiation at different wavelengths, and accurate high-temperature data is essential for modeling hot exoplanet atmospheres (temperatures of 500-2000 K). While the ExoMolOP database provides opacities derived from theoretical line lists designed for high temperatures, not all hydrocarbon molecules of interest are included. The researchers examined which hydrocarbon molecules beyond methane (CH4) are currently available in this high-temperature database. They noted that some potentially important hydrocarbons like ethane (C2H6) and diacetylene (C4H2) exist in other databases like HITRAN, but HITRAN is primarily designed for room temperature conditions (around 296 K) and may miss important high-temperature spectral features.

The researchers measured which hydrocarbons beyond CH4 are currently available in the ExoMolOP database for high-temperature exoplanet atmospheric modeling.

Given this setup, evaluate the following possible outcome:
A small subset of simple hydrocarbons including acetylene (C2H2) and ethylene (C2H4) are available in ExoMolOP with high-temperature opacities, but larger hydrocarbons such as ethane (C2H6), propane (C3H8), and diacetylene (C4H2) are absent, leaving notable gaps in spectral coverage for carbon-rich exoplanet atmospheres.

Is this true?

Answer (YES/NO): YES